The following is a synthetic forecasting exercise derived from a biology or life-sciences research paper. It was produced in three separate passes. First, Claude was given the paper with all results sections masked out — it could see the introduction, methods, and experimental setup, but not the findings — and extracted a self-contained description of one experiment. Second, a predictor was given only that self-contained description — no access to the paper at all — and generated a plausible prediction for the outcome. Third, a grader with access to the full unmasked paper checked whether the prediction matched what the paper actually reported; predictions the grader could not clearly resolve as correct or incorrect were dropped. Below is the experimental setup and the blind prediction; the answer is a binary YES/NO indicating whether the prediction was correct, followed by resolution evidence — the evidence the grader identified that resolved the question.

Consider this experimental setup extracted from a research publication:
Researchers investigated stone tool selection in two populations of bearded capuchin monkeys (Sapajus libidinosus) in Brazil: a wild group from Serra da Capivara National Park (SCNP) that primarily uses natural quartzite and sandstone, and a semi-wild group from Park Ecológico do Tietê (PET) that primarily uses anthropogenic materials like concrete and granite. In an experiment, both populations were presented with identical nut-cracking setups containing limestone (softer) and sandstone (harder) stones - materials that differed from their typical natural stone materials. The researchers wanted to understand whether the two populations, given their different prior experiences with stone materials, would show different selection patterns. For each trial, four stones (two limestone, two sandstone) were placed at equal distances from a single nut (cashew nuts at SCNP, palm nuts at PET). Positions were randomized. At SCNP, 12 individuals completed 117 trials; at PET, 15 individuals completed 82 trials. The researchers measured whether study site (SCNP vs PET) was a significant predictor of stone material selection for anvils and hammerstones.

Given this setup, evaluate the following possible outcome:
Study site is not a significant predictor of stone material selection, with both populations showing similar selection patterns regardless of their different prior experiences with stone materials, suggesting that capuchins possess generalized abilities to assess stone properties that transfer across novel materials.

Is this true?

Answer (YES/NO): YES